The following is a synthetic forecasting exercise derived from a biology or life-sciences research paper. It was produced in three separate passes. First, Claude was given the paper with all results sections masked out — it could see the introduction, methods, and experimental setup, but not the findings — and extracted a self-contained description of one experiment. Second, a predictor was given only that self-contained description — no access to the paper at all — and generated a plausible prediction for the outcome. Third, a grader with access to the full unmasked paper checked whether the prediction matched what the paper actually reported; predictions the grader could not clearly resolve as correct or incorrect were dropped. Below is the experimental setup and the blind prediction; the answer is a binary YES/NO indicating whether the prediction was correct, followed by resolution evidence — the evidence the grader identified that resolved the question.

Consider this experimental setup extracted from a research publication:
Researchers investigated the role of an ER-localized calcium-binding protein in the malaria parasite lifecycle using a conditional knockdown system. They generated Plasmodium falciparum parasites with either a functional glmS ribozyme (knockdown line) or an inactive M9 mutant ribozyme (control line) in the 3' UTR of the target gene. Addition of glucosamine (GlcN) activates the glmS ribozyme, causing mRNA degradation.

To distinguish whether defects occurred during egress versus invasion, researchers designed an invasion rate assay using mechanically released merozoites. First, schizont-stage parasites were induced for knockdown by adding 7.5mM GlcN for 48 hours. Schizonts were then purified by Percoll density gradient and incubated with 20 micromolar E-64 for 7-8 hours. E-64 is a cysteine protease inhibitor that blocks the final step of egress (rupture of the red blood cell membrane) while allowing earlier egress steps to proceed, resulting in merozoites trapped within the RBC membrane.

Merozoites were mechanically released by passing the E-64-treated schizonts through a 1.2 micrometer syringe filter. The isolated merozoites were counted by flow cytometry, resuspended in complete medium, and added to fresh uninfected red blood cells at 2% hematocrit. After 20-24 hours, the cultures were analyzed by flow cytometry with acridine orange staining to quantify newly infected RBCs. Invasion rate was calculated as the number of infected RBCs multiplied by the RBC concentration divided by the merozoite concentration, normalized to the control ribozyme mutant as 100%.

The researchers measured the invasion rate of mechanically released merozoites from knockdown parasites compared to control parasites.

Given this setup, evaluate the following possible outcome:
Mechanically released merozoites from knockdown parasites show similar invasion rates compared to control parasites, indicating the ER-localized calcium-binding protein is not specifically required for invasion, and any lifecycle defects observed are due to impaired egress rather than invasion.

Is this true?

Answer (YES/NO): NO